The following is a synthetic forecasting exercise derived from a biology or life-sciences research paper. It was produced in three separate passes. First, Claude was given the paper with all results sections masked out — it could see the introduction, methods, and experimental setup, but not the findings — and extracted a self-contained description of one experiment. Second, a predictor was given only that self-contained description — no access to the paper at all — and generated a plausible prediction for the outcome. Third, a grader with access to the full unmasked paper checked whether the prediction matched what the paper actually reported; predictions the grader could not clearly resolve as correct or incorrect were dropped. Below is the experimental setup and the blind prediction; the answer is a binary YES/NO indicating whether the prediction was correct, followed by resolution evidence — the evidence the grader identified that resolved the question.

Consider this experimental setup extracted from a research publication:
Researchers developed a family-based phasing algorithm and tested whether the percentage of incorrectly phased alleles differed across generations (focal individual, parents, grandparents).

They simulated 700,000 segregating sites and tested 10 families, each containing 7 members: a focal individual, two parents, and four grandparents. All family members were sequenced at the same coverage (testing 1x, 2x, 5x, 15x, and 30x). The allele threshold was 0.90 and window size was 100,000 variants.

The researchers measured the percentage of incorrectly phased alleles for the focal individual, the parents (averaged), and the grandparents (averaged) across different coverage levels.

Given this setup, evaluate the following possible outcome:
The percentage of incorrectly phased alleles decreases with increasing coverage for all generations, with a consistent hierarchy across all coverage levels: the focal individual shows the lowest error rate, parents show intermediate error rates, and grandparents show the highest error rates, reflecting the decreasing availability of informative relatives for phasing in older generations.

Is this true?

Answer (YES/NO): NO